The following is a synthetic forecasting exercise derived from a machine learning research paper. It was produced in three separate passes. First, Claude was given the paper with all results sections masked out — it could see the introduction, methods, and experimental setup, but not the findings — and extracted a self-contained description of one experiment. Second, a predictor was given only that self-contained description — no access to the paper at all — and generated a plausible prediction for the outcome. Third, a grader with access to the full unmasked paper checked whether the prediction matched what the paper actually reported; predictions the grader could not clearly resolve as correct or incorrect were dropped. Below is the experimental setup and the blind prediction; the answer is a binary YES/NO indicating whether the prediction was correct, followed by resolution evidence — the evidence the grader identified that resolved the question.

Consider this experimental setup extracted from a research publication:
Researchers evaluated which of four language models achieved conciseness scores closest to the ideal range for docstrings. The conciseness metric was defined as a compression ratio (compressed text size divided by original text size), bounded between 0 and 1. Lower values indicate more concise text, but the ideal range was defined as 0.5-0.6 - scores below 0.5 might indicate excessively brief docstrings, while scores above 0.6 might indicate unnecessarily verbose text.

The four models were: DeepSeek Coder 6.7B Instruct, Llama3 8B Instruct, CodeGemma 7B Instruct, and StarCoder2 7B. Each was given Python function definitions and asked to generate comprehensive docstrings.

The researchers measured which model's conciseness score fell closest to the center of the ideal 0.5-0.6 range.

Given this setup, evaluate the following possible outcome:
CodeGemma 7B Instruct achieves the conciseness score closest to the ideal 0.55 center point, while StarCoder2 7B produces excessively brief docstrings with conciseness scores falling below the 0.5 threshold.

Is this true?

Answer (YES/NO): NO